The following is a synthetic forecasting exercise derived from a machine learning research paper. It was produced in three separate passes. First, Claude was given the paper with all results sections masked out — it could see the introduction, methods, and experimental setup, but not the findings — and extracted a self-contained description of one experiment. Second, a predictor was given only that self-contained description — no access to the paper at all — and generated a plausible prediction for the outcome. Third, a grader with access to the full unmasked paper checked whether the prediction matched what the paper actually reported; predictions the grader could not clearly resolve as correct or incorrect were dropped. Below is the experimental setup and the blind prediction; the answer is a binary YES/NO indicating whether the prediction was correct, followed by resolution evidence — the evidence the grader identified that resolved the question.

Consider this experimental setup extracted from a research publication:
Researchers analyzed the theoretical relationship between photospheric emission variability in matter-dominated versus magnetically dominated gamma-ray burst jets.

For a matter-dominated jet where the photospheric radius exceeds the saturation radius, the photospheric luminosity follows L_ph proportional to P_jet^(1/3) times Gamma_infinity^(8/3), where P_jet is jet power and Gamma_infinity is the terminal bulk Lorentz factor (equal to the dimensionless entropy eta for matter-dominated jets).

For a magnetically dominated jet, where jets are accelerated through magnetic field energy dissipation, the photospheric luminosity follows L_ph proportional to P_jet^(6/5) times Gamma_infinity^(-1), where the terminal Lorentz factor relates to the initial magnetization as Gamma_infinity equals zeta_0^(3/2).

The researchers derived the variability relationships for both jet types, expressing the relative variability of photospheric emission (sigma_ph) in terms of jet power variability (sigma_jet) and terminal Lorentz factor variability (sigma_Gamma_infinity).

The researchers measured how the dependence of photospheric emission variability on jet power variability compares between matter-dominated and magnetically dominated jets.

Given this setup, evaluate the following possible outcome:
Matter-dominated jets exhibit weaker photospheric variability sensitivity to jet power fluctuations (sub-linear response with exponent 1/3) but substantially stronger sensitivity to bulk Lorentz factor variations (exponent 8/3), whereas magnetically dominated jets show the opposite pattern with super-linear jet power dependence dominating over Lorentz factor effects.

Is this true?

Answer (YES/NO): YES